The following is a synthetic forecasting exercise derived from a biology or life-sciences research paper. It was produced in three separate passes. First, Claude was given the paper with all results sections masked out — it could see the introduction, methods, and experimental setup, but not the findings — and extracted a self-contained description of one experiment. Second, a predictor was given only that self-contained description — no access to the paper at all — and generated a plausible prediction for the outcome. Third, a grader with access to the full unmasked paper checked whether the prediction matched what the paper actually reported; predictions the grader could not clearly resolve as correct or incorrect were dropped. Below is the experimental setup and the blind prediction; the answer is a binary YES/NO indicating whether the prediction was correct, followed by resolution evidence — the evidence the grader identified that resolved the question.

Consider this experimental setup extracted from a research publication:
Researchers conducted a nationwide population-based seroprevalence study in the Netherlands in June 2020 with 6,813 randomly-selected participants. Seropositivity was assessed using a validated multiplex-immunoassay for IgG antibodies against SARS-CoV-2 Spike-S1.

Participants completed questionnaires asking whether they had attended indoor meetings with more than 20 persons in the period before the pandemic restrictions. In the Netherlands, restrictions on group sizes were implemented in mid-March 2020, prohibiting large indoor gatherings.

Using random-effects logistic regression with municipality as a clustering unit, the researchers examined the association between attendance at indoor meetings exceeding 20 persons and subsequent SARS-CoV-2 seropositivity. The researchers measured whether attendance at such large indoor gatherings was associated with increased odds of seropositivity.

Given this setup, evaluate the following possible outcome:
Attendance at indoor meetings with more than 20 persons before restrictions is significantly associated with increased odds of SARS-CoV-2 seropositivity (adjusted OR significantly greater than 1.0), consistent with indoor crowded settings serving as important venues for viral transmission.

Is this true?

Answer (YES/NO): YES